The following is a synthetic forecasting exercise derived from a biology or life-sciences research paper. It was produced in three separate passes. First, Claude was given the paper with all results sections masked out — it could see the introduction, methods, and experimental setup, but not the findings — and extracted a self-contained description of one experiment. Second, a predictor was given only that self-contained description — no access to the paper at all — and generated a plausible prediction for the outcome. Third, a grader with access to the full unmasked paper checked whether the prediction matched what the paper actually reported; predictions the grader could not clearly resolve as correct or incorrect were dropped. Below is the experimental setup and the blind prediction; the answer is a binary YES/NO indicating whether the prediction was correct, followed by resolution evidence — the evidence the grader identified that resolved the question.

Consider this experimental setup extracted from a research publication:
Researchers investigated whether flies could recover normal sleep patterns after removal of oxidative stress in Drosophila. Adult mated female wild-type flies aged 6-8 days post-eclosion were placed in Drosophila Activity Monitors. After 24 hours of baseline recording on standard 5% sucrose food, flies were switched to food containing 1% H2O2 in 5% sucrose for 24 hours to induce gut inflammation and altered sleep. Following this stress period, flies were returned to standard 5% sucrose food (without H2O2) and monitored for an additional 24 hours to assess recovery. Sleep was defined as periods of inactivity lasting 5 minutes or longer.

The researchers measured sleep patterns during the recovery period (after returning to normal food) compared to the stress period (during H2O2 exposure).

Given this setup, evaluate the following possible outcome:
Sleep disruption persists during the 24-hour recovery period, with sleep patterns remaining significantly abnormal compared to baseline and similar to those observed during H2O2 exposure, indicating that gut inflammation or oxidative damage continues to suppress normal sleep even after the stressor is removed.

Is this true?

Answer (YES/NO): NO